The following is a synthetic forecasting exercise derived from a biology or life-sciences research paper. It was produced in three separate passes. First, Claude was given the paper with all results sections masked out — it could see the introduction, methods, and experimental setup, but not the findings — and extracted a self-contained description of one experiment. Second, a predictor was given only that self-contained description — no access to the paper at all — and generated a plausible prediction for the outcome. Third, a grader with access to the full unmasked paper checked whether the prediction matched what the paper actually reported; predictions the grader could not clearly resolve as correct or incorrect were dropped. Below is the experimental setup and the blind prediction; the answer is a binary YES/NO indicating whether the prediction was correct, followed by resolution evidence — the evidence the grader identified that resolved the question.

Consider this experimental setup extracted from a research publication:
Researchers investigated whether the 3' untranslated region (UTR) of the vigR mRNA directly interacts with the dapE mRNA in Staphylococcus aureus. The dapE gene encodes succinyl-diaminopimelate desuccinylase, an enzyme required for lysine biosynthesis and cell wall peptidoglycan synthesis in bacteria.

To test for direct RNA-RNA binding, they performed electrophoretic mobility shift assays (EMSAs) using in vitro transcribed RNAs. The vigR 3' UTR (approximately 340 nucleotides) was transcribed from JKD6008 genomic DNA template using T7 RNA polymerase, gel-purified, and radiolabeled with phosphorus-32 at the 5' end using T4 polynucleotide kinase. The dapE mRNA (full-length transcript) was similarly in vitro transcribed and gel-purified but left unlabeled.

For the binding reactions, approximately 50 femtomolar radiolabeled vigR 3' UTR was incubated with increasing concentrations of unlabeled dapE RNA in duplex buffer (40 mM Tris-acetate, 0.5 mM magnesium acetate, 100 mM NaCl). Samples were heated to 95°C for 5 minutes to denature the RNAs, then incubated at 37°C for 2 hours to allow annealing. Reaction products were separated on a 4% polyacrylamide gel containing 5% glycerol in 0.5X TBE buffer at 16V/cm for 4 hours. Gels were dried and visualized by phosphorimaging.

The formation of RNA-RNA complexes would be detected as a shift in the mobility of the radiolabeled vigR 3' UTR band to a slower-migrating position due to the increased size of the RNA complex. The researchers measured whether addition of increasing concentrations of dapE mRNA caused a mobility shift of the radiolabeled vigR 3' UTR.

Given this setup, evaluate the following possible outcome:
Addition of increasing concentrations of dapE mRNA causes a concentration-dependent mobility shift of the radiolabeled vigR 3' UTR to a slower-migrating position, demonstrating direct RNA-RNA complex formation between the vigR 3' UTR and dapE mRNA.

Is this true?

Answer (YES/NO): YES